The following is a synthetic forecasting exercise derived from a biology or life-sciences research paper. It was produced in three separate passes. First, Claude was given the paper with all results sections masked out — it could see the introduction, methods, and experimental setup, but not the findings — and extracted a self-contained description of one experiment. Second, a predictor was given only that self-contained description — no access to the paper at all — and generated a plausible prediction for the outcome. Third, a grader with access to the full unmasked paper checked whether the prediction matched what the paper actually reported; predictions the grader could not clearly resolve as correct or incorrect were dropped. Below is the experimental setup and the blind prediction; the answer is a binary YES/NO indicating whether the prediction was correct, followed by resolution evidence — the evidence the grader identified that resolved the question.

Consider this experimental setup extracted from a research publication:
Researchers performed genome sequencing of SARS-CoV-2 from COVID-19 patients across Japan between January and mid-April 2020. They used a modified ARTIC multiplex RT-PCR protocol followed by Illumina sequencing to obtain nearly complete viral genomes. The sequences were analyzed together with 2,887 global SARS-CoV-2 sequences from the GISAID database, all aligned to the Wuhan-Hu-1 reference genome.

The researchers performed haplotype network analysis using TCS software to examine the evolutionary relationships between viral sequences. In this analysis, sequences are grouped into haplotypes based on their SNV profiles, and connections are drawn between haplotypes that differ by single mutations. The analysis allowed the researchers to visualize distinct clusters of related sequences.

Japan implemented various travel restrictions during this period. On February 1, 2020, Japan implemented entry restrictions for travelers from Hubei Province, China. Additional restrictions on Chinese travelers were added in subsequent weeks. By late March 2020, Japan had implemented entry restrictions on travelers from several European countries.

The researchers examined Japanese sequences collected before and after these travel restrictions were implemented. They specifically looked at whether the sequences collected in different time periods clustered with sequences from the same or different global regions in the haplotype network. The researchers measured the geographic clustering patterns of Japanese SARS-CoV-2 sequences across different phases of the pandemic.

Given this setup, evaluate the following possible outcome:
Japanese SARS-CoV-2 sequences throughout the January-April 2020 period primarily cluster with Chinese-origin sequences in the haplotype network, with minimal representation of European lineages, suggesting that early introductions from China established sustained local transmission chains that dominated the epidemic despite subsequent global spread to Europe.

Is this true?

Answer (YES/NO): NO